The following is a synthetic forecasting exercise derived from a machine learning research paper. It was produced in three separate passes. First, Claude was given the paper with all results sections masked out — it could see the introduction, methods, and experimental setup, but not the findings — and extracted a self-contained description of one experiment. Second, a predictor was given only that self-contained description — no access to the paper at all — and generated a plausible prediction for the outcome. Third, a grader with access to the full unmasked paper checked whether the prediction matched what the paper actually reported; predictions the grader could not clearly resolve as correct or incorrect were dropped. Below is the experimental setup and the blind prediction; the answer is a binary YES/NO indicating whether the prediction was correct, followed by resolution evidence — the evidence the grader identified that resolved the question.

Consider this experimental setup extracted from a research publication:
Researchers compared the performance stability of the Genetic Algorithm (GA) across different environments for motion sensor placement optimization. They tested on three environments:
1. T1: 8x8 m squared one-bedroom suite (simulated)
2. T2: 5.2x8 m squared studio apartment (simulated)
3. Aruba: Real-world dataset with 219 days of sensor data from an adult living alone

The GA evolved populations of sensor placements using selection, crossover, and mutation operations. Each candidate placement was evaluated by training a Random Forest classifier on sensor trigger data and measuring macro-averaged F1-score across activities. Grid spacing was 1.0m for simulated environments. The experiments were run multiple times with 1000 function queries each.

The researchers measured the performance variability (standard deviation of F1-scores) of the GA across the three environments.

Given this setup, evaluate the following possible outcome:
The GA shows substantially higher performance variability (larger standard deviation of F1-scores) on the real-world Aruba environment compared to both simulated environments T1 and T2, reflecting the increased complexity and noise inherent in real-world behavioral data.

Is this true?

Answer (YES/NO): NO